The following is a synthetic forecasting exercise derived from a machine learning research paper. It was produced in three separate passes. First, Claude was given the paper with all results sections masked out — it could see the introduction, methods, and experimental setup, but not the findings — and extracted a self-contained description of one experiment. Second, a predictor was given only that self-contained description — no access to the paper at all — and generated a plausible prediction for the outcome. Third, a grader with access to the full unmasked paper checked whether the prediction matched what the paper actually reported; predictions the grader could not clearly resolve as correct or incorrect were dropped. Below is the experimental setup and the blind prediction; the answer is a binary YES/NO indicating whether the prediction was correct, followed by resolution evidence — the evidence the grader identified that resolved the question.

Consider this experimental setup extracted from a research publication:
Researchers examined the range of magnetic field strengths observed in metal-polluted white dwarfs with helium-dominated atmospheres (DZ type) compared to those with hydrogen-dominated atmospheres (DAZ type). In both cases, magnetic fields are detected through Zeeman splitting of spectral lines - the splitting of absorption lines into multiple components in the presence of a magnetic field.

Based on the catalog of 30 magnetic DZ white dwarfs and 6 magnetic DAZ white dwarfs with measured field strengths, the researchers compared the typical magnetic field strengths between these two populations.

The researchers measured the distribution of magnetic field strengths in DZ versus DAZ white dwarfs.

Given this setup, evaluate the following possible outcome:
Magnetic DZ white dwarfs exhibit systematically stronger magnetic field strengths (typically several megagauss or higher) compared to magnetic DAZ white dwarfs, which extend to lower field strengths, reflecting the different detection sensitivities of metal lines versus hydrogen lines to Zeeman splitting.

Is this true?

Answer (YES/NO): NO